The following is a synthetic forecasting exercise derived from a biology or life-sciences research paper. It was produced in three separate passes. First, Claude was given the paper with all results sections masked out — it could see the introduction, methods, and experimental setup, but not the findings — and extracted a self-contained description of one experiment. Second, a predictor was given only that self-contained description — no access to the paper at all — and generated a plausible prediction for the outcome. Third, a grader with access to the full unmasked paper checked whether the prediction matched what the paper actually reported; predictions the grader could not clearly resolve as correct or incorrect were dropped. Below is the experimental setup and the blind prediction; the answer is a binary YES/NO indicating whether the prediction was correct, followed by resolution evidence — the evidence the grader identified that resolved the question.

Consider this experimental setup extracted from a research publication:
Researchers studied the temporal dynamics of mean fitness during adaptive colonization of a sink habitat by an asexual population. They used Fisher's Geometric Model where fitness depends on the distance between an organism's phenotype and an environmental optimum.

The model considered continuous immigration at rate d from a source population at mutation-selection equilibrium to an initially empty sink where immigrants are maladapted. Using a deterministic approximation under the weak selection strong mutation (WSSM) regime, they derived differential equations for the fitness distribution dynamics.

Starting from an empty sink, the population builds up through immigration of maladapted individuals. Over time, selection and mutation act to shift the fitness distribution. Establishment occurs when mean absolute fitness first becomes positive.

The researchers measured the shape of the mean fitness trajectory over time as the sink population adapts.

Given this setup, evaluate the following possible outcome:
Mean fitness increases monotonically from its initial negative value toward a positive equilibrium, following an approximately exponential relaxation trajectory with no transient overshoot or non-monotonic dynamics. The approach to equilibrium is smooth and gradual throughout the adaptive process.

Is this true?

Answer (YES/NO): NO